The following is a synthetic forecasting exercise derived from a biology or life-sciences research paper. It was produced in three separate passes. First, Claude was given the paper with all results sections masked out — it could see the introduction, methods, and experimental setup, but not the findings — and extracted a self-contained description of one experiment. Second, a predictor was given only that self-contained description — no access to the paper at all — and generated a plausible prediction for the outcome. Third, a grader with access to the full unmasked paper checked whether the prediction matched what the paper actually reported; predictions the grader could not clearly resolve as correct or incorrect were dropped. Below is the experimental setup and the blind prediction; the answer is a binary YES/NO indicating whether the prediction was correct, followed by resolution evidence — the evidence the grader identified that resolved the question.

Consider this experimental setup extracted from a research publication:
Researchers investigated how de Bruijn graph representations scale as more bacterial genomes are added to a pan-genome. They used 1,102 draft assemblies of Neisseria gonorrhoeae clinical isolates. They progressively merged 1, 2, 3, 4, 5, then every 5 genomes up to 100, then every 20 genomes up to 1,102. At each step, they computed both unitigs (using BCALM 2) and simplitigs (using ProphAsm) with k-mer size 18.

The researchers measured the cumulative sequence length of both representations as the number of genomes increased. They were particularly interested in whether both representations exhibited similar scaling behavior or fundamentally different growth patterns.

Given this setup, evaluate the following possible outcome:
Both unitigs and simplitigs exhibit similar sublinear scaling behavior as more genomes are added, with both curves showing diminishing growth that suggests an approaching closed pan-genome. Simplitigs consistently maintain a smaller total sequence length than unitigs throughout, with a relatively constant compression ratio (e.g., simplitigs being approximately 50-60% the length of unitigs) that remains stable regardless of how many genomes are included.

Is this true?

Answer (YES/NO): NO